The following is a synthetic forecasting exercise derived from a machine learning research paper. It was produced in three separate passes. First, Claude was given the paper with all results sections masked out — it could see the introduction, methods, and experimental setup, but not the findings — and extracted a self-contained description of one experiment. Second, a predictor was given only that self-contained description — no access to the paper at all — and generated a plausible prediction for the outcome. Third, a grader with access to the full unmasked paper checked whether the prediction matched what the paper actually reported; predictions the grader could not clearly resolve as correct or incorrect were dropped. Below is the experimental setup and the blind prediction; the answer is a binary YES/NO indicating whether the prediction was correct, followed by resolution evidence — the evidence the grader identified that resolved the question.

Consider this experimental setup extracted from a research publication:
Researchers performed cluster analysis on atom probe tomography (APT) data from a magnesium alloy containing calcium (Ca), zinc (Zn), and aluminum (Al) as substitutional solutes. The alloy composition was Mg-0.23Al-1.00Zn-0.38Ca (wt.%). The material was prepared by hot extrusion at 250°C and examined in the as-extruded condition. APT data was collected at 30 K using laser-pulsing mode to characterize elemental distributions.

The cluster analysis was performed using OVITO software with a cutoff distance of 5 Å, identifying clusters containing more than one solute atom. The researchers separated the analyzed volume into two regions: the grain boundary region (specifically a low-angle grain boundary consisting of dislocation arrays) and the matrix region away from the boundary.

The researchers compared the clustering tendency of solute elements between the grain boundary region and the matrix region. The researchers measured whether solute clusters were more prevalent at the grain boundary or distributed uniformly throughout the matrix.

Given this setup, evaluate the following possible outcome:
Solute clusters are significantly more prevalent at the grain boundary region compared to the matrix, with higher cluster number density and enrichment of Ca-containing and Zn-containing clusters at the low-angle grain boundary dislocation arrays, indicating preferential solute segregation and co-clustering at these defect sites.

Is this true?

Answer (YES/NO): NO